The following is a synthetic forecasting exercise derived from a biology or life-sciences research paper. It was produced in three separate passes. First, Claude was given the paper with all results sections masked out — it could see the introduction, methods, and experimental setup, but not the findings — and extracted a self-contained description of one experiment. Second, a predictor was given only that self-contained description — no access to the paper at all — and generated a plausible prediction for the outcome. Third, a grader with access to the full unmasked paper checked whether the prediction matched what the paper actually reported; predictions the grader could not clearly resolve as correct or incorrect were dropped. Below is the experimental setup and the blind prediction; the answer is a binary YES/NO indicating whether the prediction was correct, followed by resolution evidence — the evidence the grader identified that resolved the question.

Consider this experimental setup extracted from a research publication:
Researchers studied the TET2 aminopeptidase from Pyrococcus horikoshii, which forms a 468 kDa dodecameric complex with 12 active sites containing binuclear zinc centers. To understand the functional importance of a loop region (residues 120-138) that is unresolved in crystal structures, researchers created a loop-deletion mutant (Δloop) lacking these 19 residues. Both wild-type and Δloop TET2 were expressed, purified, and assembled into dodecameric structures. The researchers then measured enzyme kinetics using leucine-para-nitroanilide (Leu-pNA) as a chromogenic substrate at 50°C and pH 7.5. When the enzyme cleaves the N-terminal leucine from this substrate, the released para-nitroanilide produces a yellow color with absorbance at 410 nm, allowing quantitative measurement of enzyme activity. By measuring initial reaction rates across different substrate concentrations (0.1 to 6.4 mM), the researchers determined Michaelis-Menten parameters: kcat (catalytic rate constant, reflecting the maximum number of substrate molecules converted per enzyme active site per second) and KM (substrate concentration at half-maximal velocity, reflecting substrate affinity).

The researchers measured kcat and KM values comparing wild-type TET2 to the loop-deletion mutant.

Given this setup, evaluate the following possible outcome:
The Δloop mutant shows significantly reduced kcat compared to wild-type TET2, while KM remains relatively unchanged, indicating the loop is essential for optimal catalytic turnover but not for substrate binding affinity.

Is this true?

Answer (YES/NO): NO